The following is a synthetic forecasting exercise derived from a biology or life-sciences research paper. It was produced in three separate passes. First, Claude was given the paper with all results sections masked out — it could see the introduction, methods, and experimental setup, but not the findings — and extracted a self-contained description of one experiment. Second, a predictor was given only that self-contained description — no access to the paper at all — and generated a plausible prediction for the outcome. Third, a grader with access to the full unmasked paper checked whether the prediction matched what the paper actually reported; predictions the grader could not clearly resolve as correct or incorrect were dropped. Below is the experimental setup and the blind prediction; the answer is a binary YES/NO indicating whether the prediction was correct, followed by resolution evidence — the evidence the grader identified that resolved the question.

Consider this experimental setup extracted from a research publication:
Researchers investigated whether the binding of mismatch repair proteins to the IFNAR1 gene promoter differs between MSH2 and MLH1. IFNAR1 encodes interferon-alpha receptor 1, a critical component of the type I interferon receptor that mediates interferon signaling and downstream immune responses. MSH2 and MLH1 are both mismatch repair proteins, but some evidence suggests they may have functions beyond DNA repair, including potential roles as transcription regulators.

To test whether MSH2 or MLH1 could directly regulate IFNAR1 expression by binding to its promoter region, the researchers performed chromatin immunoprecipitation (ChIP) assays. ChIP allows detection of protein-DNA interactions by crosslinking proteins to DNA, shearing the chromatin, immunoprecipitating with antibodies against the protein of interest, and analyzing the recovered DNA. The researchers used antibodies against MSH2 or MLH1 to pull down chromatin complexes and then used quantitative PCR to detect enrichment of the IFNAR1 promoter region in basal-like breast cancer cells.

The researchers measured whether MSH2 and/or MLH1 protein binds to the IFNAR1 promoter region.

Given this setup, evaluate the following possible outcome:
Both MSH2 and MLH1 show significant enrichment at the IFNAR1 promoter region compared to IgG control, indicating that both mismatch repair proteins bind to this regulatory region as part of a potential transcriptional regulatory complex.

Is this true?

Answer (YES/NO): NO